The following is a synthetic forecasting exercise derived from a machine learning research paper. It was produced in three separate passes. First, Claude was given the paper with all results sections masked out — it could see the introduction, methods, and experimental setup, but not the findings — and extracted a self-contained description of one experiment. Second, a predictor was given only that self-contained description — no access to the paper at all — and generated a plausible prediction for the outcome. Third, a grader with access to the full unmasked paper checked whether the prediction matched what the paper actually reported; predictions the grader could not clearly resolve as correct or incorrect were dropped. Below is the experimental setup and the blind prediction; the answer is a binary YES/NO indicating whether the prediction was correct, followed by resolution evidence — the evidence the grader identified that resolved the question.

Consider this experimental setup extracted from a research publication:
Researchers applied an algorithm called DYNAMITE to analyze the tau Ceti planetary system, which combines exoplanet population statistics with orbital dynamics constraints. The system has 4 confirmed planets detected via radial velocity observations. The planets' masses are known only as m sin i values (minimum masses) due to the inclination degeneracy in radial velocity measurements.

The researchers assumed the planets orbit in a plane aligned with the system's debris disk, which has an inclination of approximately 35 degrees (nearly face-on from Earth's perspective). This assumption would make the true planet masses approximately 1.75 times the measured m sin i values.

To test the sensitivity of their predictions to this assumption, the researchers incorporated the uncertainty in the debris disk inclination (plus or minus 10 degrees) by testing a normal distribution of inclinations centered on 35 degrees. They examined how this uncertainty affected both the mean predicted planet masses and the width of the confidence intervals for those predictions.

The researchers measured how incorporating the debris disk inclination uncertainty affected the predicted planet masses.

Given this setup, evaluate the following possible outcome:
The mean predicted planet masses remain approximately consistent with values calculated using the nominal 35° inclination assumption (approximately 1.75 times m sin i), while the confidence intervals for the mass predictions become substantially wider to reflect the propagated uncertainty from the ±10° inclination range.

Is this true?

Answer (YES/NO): YES